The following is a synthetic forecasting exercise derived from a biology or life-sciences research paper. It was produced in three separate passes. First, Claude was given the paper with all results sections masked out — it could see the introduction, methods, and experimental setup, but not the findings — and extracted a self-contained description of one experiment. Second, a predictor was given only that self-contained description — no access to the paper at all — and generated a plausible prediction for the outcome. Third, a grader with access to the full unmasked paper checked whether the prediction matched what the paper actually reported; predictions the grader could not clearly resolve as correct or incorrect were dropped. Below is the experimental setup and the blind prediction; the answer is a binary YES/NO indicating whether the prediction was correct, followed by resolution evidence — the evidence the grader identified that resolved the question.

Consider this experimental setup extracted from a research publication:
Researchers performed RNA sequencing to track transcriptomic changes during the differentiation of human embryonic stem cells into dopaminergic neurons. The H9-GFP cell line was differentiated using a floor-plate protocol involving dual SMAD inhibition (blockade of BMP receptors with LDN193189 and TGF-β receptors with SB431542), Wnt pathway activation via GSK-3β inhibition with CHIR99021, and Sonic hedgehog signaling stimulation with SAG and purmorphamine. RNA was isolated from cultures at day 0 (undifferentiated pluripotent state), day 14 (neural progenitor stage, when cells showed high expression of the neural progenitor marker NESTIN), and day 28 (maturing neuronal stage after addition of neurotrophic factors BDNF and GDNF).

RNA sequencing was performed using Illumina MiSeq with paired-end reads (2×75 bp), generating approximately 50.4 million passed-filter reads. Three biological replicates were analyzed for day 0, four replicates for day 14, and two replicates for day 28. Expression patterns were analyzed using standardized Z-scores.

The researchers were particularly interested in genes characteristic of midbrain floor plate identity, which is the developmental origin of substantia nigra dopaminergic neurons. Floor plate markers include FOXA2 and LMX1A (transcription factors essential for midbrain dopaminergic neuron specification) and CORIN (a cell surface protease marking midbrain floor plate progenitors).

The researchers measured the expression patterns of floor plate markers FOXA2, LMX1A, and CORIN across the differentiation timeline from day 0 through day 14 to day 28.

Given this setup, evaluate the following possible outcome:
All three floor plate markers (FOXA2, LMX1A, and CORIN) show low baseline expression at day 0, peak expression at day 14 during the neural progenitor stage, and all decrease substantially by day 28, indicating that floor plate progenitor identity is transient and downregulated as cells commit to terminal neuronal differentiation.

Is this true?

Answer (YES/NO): NO